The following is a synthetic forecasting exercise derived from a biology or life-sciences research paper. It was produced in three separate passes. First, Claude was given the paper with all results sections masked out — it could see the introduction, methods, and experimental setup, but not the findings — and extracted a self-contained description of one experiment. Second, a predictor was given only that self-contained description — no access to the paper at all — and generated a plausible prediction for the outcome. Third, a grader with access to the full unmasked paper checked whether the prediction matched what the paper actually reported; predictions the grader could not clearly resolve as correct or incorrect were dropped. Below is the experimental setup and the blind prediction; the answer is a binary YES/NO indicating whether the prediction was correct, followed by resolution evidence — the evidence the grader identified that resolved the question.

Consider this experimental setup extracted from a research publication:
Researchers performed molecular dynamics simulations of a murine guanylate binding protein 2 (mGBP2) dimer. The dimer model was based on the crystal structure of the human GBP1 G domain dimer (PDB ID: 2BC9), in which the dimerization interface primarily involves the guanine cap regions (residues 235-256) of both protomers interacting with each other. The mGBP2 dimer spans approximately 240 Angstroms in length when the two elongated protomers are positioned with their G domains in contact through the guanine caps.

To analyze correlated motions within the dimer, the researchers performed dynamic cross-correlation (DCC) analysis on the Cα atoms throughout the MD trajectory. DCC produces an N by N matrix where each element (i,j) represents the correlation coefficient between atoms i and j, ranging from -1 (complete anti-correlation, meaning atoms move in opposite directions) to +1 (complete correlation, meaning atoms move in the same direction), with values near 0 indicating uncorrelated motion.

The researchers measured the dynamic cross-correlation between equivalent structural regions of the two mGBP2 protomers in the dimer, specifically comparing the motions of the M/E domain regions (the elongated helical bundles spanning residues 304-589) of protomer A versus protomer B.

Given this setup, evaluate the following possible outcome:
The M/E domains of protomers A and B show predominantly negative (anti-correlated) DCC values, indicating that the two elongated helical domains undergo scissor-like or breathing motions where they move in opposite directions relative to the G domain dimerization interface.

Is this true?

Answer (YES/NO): NO